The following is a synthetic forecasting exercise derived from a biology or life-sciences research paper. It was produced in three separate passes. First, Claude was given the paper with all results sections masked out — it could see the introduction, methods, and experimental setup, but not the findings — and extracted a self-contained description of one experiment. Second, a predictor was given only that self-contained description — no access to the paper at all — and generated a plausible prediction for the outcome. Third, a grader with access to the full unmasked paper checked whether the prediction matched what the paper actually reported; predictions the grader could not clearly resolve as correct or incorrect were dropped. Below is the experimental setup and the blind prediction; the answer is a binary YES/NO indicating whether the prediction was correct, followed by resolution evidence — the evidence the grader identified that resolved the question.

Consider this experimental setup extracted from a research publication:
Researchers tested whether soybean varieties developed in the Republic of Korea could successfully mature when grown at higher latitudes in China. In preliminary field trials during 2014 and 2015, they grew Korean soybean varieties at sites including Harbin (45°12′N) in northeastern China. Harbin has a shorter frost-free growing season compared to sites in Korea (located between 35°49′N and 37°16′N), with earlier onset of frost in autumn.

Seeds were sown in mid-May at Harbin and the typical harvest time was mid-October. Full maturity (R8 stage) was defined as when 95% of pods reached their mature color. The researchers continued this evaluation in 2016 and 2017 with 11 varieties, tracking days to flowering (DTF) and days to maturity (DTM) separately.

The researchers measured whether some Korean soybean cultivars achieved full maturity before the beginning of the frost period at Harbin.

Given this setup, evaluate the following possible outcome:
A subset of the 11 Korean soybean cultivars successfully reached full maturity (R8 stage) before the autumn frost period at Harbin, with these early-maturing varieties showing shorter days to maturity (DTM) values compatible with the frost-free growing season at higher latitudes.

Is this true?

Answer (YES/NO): NO